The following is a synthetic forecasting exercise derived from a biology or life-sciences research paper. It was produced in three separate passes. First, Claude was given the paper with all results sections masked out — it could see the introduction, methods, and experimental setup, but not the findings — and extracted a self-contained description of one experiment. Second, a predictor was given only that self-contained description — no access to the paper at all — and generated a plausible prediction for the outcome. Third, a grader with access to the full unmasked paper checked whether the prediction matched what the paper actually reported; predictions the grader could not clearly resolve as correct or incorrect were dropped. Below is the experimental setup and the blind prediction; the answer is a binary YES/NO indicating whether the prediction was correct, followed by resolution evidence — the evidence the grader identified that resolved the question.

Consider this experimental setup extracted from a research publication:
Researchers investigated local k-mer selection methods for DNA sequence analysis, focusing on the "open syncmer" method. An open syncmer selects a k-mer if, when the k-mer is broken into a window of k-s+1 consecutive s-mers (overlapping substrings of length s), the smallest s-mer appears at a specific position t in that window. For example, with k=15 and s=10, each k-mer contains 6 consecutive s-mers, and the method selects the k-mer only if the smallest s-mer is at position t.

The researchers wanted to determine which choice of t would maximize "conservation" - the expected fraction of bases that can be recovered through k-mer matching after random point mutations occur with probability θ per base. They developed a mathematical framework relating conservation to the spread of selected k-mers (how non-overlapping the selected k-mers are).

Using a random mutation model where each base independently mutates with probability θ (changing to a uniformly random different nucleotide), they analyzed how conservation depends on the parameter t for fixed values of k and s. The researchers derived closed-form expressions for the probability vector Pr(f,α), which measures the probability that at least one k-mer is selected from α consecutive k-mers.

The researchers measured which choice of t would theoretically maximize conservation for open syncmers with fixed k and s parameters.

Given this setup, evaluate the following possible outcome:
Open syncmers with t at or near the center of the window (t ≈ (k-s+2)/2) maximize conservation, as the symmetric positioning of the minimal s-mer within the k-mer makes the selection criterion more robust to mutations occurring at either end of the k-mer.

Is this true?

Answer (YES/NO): YES